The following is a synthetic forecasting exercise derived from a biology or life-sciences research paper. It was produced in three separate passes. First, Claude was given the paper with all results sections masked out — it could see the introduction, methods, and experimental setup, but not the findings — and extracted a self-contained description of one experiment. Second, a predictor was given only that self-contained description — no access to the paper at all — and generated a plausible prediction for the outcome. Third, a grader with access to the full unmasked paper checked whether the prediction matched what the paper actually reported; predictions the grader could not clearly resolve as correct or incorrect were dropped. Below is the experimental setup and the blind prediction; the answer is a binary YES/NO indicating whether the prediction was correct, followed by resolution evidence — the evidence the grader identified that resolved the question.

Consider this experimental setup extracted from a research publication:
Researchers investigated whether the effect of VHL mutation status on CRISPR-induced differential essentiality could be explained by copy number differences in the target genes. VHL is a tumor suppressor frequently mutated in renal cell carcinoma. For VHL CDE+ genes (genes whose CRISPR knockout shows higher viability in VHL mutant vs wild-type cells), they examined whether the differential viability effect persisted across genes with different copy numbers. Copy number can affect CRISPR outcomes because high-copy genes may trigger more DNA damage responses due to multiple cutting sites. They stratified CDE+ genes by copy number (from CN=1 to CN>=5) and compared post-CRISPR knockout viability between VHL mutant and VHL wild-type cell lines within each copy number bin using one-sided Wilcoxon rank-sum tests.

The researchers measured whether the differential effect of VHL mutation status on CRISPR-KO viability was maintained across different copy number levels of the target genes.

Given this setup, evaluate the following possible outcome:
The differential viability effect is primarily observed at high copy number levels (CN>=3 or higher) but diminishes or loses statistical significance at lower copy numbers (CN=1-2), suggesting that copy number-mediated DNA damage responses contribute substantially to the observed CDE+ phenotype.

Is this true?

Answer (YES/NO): NO